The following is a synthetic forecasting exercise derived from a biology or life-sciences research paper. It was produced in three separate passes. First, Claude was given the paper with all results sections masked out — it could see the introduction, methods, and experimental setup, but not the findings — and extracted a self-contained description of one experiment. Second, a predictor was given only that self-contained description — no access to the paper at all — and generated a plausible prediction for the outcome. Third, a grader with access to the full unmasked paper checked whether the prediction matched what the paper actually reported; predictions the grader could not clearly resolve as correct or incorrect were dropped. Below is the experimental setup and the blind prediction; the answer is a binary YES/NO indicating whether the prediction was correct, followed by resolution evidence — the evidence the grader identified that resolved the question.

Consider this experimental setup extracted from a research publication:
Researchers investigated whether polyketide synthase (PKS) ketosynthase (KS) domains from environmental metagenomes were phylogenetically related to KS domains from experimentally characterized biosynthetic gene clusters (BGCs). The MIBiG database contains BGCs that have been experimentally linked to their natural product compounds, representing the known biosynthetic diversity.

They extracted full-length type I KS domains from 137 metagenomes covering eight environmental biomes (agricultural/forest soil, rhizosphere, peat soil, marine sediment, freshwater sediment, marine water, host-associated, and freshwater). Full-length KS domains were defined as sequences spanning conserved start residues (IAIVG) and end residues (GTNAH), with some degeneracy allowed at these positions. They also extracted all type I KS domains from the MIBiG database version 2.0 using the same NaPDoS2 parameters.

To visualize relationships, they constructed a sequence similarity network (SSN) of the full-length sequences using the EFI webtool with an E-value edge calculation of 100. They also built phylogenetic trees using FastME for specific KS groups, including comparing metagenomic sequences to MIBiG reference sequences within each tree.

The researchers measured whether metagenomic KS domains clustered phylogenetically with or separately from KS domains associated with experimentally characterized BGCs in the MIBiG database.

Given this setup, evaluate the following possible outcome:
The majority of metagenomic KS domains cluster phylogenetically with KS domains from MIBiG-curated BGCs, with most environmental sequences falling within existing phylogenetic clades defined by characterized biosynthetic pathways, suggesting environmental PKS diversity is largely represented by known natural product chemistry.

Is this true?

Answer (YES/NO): NO